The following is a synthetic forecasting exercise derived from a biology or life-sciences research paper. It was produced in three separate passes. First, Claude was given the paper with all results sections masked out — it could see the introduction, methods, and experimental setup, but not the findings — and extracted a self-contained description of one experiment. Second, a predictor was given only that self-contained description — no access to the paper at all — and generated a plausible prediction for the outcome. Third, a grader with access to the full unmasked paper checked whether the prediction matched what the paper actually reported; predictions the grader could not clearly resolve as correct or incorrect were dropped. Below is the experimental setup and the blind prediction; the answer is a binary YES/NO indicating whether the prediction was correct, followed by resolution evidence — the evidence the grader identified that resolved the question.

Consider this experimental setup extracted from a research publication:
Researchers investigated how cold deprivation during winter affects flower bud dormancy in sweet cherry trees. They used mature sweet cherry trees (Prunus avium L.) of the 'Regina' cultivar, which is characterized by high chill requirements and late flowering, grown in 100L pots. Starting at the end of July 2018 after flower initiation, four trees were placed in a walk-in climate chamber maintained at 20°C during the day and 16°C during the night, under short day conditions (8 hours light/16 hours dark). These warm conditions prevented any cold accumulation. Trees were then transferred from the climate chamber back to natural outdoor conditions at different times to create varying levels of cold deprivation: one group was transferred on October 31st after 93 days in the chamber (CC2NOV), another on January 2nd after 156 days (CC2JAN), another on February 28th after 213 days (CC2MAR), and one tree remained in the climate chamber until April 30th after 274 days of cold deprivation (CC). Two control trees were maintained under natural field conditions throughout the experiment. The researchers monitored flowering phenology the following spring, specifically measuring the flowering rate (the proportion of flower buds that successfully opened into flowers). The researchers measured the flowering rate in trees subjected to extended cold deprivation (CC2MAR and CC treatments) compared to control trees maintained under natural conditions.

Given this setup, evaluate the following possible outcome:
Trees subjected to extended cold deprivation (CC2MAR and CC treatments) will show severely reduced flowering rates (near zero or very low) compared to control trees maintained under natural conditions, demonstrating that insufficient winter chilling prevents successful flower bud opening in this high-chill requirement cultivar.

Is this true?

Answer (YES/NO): NO